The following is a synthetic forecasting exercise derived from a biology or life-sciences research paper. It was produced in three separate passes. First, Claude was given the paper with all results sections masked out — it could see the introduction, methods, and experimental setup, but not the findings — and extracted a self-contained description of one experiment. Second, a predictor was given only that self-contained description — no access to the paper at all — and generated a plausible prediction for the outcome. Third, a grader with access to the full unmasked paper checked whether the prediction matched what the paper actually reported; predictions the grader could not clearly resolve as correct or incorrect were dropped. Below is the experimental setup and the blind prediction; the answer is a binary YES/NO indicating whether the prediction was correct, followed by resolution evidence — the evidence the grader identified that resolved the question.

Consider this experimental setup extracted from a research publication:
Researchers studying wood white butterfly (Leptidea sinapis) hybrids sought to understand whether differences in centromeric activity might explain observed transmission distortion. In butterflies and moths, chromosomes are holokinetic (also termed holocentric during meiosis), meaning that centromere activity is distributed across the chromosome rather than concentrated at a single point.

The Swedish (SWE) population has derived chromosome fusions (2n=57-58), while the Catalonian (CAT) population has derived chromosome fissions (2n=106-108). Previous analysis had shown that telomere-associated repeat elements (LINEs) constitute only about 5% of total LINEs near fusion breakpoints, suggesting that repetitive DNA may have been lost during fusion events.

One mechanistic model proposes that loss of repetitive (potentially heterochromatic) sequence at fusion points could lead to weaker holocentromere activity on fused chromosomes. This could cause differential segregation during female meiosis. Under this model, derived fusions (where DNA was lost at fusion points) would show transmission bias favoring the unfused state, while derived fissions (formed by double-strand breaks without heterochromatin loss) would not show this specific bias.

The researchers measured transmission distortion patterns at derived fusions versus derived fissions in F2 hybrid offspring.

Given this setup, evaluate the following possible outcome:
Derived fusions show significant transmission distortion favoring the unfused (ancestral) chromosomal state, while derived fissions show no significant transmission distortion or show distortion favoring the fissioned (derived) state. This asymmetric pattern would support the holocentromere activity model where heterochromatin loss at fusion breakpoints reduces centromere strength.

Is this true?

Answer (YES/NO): YES